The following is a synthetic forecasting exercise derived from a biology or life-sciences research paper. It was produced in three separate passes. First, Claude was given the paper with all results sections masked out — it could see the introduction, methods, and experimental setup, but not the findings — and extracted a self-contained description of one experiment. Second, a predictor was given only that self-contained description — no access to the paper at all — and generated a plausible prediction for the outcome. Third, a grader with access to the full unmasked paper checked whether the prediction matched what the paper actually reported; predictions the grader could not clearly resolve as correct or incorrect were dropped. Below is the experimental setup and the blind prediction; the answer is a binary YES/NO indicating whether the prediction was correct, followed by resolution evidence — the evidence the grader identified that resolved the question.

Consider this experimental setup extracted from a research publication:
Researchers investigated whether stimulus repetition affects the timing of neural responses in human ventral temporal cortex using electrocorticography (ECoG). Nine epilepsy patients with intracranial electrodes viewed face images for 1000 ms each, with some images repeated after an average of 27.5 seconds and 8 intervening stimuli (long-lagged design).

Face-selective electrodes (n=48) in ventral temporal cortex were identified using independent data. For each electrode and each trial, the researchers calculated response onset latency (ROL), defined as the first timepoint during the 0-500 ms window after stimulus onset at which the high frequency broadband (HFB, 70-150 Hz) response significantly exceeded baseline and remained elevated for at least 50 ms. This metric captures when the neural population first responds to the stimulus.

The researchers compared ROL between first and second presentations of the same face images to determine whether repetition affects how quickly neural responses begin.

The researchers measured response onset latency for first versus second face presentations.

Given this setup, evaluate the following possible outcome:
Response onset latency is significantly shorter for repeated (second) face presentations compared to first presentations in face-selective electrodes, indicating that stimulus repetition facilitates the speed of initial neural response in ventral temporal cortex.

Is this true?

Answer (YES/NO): NO